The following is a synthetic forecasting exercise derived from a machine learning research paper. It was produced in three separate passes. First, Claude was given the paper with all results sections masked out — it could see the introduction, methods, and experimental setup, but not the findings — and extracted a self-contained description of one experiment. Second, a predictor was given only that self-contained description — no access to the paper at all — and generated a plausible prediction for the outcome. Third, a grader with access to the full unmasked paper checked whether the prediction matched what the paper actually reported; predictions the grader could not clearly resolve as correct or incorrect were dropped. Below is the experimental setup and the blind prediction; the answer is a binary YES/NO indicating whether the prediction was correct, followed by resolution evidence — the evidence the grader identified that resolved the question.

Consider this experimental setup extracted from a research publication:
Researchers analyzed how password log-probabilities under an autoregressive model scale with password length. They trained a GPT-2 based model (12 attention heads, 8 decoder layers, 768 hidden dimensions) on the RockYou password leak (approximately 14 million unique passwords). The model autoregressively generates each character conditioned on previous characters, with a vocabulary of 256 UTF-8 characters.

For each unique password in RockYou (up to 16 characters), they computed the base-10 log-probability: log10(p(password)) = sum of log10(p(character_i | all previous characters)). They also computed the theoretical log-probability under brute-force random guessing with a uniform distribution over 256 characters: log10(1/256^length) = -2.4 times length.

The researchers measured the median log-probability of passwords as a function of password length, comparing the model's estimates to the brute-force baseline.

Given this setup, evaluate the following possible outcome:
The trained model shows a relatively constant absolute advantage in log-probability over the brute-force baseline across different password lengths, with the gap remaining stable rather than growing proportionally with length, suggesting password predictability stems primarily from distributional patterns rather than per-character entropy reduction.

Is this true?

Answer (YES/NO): NO